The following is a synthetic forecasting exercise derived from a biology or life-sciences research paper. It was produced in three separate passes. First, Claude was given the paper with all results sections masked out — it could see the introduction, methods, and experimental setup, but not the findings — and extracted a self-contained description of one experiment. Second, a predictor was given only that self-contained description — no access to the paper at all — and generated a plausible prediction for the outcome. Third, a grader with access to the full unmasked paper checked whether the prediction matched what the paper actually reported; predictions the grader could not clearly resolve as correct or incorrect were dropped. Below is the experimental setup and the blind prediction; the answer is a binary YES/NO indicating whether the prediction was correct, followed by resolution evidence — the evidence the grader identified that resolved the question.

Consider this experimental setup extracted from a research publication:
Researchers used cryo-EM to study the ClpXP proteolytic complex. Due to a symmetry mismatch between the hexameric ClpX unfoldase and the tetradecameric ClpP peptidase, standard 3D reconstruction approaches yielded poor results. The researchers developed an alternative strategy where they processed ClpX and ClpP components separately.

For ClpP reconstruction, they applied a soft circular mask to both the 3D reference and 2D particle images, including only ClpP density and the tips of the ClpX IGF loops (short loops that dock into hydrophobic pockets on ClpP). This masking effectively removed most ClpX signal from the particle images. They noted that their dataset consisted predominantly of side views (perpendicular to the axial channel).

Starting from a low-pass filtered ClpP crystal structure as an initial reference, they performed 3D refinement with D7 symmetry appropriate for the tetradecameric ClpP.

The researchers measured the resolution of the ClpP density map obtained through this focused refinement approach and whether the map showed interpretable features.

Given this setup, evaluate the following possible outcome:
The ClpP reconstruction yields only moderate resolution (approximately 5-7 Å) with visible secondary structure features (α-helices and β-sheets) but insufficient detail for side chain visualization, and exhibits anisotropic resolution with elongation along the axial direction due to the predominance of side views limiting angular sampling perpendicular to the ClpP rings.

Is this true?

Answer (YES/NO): NO